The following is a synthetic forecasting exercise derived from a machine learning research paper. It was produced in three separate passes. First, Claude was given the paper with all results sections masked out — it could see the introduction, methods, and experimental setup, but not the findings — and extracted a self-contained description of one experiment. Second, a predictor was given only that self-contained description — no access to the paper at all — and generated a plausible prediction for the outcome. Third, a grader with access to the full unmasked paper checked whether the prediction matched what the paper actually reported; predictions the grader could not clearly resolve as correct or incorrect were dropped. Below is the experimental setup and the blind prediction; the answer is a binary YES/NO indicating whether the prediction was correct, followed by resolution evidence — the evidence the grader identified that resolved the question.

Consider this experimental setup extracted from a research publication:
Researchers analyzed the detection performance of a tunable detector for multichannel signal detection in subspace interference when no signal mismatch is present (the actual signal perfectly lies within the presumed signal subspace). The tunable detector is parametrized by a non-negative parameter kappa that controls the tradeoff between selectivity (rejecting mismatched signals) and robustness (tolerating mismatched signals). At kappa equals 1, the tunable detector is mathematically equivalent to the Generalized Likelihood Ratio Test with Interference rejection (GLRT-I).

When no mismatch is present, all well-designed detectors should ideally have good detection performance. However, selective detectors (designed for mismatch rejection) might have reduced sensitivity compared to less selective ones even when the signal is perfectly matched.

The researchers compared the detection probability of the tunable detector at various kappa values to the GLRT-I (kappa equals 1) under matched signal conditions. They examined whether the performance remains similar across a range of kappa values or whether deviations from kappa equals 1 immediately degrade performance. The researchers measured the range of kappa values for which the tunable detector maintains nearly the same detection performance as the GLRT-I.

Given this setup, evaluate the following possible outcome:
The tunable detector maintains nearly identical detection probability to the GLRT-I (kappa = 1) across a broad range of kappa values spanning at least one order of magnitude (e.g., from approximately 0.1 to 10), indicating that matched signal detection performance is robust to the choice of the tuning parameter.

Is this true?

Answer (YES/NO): NO